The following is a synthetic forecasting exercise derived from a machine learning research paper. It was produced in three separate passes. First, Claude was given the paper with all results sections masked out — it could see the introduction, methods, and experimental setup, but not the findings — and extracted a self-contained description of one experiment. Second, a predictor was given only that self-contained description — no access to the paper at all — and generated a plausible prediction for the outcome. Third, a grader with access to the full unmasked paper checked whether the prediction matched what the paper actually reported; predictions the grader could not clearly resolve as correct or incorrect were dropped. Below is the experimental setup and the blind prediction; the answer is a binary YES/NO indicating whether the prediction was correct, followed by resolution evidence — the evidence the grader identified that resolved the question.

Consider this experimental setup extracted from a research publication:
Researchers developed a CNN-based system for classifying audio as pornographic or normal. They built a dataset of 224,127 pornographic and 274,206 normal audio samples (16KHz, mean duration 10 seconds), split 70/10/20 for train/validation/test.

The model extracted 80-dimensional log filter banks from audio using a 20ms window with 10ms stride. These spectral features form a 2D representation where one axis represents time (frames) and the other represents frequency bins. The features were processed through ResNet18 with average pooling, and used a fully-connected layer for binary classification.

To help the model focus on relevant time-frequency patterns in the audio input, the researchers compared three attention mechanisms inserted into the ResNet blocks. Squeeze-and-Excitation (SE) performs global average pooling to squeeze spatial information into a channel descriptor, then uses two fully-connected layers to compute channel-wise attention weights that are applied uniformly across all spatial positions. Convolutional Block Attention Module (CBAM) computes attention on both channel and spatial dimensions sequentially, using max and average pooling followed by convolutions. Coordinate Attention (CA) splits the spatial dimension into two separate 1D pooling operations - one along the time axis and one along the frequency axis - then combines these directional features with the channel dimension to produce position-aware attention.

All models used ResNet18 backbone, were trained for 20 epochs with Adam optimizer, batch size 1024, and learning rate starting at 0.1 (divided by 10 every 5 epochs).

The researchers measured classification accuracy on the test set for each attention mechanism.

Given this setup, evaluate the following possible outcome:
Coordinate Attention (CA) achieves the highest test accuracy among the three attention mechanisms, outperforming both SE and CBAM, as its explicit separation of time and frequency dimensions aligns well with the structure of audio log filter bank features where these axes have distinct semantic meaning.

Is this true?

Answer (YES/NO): YES